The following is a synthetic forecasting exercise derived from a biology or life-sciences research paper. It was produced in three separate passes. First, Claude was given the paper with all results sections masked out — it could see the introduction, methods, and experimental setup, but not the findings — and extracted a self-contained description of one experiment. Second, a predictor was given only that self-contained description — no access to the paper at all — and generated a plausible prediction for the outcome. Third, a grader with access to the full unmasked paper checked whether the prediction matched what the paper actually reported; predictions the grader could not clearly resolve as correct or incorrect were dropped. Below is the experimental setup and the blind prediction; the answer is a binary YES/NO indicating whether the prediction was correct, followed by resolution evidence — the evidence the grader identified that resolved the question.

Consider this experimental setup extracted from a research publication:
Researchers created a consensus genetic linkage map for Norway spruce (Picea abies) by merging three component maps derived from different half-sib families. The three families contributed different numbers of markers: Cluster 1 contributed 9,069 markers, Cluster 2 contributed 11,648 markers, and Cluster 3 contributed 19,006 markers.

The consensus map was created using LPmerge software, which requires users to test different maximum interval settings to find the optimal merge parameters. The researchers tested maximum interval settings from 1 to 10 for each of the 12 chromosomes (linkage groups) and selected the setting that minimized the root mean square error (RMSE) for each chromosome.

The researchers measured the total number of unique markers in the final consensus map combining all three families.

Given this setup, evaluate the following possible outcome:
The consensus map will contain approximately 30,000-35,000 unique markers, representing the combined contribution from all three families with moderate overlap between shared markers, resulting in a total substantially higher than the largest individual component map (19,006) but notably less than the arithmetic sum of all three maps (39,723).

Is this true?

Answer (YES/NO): NO